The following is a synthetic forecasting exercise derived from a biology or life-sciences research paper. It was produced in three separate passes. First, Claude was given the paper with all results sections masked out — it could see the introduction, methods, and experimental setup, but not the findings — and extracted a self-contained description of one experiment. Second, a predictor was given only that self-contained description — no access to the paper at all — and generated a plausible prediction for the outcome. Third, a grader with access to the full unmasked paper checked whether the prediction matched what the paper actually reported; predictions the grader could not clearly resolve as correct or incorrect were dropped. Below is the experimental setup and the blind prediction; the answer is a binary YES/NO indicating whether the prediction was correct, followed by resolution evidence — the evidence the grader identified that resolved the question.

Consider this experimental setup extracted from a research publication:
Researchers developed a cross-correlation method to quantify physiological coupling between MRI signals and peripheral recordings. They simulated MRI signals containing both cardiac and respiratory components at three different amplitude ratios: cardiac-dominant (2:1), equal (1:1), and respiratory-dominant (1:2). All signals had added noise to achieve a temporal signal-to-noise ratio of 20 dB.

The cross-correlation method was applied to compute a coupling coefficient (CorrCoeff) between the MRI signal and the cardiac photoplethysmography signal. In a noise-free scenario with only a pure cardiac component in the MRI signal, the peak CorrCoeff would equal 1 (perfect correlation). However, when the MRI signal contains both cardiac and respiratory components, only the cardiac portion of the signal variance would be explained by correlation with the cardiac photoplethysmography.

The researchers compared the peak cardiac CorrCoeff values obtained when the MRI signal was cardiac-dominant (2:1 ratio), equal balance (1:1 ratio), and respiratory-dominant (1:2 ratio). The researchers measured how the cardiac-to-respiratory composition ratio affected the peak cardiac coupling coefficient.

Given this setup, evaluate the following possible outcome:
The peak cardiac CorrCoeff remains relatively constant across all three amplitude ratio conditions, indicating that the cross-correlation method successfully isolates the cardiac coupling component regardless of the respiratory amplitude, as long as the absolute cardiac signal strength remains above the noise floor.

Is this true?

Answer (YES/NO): NO